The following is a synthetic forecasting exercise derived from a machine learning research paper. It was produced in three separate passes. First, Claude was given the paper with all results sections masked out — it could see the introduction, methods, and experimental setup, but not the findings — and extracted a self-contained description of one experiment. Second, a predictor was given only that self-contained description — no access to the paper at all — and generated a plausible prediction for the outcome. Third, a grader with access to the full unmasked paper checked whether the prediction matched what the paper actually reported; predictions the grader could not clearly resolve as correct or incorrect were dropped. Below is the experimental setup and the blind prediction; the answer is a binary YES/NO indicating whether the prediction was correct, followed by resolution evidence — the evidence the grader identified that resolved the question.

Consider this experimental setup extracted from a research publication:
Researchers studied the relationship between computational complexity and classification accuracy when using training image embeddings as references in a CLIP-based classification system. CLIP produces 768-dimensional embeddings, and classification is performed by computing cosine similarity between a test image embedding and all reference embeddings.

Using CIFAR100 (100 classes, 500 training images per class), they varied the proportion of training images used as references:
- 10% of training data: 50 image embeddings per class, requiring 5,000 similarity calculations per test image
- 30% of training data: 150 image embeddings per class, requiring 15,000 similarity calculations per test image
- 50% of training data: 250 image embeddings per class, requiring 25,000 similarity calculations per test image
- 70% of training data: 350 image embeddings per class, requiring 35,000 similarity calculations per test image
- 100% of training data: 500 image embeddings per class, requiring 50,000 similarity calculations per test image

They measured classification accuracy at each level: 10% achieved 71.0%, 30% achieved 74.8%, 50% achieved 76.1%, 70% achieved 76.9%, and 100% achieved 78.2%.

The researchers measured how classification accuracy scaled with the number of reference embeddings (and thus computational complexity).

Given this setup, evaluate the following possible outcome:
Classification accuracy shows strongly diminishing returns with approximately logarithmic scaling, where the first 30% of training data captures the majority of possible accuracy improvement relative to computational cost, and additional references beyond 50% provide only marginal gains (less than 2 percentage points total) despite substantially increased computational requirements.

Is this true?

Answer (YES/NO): NO